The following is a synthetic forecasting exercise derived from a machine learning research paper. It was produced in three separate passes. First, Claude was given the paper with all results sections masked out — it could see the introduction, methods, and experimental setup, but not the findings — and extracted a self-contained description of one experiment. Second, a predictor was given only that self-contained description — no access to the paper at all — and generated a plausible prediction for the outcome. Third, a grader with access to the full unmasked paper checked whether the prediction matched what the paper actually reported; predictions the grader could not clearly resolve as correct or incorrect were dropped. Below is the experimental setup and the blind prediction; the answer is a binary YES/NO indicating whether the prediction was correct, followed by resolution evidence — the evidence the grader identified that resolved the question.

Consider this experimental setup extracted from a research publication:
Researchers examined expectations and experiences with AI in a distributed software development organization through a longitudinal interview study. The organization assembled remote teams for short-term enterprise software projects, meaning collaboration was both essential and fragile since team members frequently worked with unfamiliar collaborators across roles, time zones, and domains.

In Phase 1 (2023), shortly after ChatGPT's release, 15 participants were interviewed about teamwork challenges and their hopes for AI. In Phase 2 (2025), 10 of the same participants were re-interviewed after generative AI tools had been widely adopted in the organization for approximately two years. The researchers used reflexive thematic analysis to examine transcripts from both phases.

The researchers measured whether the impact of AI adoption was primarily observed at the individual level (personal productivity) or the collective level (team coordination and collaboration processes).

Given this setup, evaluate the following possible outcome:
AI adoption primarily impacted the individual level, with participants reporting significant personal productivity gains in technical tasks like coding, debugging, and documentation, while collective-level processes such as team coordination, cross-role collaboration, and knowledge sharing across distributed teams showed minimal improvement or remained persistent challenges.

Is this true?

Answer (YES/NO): YES